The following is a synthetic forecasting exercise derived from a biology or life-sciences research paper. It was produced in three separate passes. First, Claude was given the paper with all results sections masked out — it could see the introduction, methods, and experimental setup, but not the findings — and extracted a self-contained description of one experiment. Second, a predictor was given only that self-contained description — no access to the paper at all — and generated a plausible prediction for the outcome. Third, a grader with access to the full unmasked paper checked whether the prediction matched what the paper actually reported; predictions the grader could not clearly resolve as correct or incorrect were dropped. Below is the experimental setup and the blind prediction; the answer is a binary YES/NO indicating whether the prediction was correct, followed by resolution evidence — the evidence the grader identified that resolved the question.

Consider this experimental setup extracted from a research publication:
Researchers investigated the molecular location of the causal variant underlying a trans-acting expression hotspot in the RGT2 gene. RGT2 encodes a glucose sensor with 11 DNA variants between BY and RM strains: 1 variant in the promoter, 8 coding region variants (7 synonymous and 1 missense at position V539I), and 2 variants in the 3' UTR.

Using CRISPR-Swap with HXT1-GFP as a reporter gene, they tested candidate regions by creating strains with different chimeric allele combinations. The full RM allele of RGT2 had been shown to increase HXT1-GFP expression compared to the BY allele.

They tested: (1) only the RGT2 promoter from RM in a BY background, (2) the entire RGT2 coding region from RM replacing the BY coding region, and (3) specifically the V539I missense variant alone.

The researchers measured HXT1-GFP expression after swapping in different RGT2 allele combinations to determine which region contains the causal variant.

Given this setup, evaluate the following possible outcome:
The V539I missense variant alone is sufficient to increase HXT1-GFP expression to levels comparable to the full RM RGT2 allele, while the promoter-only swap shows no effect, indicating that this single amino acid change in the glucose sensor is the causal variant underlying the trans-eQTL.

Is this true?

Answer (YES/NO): NO